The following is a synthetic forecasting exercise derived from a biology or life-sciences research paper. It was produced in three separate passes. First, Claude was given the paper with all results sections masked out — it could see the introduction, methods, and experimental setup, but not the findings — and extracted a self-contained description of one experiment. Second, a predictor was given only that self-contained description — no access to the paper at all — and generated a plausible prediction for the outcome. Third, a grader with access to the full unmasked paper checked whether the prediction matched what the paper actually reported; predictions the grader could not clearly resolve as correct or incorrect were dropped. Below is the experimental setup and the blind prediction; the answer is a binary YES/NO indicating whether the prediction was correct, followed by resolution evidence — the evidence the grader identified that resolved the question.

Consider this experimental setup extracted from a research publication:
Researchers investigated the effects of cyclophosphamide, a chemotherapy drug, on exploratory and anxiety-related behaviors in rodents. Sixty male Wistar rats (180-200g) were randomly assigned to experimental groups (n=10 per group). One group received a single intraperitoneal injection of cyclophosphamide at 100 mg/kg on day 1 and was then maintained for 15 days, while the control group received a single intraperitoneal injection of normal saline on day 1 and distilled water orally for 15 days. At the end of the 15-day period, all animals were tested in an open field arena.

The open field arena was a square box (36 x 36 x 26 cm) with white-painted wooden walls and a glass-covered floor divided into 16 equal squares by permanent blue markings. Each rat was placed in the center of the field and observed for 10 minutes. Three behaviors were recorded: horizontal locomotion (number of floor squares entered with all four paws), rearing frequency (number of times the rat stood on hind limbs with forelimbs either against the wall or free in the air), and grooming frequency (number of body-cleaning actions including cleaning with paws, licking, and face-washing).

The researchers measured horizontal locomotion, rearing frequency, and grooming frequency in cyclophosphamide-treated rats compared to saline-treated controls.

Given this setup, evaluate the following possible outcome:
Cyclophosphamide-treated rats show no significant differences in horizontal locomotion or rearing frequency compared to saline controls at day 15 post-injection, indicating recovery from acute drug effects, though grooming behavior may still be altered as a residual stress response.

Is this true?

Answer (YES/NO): NO